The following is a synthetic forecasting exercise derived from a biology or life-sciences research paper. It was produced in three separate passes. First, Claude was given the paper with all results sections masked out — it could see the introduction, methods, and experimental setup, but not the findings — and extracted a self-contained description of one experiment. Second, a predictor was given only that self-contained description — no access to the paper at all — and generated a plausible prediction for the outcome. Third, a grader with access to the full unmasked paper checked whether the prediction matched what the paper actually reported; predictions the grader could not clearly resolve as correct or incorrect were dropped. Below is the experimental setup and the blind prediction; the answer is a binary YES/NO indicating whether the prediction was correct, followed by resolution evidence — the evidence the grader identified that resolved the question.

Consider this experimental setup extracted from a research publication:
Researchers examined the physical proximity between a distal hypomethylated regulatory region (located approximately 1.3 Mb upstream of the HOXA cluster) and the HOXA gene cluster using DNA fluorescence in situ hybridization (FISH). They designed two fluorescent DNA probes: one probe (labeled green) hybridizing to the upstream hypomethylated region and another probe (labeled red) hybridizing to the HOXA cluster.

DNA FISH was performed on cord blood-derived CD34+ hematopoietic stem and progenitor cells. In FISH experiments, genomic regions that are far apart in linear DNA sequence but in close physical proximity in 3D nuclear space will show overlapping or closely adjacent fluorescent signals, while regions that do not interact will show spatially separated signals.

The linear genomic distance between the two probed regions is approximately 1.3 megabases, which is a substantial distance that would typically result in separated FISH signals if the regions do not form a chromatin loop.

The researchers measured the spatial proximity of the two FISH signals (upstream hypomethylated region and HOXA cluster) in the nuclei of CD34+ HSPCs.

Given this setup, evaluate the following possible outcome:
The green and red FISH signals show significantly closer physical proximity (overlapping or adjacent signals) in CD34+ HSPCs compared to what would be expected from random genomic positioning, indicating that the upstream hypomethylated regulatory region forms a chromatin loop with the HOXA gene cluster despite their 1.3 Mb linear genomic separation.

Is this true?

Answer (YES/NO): YES